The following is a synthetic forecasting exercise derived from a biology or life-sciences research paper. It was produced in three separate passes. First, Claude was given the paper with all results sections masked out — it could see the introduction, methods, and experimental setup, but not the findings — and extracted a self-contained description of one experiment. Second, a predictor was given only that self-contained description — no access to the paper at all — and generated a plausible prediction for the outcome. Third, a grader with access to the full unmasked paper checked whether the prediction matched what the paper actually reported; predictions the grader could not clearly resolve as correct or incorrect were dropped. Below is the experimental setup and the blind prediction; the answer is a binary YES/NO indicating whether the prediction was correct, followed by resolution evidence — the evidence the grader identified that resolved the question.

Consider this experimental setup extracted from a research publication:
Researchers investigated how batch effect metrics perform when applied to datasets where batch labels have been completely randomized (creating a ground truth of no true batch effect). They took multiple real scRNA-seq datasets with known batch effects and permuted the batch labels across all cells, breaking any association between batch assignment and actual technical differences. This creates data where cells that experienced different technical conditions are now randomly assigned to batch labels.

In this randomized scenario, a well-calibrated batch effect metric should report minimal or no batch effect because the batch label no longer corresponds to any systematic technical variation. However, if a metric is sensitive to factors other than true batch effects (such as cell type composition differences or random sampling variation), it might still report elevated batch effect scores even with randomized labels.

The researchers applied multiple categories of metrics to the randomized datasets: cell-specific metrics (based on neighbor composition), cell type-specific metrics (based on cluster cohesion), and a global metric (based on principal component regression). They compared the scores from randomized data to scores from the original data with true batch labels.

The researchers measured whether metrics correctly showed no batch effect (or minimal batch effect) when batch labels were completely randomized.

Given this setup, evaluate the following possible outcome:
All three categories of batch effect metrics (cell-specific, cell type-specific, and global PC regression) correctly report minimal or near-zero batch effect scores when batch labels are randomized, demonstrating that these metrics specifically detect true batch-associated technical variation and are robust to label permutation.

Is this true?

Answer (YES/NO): NO